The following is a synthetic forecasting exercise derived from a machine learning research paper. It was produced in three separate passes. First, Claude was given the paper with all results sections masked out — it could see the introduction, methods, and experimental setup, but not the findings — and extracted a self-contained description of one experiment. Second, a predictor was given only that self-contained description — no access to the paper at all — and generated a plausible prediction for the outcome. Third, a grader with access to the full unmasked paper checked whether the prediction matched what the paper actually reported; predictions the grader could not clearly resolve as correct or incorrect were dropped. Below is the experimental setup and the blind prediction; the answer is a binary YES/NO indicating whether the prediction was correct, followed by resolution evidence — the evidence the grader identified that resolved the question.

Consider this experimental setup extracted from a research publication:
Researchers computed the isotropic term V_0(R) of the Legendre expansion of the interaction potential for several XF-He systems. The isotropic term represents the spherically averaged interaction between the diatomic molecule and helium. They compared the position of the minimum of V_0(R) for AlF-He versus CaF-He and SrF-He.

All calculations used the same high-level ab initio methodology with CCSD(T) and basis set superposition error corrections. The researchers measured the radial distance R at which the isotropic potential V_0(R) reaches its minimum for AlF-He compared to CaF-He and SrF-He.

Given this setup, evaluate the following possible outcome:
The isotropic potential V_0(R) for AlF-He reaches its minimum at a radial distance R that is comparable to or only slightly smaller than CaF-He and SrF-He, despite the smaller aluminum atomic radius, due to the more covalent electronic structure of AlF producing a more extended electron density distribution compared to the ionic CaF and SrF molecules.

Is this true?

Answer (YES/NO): NO